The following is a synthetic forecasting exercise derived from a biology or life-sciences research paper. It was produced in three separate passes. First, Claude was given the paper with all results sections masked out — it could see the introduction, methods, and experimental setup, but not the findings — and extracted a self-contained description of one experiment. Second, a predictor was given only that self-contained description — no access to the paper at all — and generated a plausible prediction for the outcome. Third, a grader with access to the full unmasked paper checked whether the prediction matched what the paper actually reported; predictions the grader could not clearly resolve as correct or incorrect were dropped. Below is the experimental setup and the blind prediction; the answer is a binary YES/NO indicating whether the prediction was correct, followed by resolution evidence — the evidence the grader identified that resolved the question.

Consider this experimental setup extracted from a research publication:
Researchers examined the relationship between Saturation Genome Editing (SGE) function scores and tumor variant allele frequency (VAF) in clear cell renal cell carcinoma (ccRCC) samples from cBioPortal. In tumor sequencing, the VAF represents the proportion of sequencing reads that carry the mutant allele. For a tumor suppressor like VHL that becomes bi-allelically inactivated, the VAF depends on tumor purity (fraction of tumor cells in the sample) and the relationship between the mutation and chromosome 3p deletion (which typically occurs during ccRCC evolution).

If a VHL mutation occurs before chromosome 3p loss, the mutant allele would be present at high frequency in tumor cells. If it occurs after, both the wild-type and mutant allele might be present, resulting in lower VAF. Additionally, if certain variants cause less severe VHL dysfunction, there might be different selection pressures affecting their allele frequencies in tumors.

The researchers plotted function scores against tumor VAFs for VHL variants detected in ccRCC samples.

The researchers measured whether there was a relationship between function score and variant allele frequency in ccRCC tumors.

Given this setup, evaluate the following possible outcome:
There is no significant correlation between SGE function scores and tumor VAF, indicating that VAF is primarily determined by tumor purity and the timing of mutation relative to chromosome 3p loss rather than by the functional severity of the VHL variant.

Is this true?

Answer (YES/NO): NO